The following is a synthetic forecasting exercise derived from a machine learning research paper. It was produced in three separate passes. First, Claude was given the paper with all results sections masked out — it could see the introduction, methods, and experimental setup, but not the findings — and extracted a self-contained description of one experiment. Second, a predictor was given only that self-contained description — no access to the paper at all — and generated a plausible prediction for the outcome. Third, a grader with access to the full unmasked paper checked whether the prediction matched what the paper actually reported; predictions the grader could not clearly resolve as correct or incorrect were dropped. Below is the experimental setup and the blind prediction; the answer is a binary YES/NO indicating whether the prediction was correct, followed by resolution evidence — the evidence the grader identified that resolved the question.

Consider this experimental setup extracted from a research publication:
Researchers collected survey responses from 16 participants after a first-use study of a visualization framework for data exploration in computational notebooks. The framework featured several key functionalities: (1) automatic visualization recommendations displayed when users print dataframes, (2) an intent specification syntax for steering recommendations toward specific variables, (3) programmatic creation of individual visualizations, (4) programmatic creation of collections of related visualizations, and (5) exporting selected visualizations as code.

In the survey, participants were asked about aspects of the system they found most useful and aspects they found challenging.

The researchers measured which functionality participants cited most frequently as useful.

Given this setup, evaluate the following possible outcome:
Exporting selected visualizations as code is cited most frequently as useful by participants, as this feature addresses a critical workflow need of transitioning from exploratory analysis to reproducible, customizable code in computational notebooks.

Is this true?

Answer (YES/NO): NO